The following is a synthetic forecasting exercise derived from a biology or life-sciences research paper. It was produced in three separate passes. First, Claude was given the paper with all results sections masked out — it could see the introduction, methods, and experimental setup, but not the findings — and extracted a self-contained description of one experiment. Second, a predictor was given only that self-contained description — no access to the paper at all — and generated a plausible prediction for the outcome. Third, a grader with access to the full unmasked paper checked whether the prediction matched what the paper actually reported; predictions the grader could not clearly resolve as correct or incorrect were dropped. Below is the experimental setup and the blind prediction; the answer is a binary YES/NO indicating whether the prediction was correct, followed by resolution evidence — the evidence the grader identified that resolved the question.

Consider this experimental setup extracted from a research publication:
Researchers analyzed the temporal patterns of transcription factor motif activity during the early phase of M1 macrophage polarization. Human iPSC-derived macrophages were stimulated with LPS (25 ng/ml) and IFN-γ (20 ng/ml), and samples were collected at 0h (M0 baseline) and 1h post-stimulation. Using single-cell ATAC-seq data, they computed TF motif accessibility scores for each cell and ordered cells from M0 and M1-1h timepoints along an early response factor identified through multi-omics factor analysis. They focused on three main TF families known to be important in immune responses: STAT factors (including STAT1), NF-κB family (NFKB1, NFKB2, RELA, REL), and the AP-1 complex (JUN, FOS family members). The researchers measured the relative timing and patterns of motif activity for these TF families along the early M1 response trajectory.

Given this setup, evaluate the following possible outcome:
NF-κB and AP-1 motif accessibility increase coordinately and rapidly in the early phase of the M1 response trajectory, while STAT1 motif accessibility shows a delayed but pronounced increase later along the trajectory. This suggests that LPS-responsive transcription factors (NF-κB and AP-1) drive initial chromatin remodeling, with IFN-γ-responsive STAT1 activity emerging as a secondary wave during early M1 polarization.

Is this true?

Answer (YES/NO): NO